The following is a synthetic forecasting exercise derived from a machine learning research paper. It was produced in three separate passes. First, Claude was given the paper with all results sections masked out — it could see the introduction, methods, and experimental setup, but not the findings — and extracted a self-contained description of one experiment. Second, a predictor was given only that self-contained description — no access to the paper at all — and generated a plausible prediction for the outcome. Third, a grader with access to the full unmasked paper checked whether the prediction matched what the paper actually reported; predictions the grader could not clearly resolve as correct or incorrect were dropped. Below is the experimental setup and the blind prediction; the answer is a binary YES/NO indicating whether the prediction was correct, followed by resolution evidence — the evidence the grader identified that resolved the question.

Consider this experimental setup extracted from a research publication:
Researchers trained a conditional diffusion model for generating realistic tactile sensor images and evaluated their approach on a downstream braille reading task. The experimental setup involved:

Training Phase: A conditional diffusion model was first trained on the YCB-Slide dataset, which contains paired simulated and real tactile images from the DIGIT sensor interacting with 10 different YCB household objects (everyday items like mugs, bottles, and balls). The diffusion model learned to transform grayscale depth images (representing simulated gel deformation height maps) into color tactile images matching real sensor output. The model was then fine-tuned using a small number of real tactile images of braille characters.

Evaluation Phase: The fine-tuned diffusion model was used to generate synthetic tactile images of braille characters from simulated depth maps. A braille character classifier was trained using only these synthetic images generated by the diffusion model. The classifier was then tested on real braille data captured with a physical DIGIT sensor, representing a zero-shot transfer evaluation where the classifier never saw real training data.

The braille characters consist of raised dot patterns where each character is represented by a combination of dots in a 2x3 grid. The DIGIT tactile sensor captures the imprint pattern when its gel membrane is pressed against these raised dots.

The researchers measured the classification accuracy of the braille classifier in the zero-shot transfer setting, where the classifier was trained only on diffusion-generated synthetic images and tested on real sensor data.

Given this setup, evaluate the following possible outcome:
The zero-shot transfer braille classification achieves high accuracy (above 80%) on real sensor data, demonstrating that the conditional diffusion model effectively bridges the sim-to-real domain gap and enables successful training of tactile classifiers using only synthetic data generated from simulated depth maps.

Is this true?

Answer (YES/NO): NO